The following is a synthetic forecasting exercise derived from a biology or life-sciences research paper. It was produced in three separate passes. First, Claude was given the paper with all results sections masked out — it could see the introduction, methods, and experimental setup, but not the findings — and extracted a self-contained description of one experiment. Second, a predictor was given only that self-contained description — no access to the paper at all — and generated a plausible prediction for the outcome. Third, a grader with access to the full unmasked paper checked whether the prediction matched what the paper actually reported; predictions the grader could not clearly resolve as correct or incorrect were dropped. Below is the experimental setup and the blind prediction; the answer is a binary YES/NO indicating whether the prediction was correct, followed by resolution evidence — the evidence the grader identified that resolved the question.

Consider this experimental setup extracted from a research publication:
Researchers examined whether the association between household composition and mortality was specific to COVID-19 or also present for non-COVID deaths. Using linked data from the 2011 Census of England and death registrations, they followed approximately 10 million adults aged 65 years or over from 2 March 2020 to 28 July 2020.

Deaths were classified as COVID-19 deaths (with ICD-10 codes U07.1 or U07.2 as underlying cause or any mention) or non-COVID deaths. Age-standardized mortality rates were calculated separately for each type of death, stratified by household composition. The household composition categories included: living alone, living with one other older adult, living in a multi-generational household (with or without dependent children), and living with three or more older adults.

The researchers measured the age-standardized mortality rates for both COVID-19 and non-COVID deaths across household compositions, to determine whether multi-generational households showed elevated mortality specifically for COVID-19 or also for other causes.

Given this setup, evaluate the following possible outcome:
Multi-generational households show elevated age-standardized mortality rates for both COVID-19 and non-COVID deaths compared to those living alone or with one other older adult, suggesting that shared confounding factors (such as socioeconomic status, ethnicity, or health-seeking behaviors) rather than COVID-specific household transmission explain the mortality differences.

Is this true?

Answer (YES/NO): NO